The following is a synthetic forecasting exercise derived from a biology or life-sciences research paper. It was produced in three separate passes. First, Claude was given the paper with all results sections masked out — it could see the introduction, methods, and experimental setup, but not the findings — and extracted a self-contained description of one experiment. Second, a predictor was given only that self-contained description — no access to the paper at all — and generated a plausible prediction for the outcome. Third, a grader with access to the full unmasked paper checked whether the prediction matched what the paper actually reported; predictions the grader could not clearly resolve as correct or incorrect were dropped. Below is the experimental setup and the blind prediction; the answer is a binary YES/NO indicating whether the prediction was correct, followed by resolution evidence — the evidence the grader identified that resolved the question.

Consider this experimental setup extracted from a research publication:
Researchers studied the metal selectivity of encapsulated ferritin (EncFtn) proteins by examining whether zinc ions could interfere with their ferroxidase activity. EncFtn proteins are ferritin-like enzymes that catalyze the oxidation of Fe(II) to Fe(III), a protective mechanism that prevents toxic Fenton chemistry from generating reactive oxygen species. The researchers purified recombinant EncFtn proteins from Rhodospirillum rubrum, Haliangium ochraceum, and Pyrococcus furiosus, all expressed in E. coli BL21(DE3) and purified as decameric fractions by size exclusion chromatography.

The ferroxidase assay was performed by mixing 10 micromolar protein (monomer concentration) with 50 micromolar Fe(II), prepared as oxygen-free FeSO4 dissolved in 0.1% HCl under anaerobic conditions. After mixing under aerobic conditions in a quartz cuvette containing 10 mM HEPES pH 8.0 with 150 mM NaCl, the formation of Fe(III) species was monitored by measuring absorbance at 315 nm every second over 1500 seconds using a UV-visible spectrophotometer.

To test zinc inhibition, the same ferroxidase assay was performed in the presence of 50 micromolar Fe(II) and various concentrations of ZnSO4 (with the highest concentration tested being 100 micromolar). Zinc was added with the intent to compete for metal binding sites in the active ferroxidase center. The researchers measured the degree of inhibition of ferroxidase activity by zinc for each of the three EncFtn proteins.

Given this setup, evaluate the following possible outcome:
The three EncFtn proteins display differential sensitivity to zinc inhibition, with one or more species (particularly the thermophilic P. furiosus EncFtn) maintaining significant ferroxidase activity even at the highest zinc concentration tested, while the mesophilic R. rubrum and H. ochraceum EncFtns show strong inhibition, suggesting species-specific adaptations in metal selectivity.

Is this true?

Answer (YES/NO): NO